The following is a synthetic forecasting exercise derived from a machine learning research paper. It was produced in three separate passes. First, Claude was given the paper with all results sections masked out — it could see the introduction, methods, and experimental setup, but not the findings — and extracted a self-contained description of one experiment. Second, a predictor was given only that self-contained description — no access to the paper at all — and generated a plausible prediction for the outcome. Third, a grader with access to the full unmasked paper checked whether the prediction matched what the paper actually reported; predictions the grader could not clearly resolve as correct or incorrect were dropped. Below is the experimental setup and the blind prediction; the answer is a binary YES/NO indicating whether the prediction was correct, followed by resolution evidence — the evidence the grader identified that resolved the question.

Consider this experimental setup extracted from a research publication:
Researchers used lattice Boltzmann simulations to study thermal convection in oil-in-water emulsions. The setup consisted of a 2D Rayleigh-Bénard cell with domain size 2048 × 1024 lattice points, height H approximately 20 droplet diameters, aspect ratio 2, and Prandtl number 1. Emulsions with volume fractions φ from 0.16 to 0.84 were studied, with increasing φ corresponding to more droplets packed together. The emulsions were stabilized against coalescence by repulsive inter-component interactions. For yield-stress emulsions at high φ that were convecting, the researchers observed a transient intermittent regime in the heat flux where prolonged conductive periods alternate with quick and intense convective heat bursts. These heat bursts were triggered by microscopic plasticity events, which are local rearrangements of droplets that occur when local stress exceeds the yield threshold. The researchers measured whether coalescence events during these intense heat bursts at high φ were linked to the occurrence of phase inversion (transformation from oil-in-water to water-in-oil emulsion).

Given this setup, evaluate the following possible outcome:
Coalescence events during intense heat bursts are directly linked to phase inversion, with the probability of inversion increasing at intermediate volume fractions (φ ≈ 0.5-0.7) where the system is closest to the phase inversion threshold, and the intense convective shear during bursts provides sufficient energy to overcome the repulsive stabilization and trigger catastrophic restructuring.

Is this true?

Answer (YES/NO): NO